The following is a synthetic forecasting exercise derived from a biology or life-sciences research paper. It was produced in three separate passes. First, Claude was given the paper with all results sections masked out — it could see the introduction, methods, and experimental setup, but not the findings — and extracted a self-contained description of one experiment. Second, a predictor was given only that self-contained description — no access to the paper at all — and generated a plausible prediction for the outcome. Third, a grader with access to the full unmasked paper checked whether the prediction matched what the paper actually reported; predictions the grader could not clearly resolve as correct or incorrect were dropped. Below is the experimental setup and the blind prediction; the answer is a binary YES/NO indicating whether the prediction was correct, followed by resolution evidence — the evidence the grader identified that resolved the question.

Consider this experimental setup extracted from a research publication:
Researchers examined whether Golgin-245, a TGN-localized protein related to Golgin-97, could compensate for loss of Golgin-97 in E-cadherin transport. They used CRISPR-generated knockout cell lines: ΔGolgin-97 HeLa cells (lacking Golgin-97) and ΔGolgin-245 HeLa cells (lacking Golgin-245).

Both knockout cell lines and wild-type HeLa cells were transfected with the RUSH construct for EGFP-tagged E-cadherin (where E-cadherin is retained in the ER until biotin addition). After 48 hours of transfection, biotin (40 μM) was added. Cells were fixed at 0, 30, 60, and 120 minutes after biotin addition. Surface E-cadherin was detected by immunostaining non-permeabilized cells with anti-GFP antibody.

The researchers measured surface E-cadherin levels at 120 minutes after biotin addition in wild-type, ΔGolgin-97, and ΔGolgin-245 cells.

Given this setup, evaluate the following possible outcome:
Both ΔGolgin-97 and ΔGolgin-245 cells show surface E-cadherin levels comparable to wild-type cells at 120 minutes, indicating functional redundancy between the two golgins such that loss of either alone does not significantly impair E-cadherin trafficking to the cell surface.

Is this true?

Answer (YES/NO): NO